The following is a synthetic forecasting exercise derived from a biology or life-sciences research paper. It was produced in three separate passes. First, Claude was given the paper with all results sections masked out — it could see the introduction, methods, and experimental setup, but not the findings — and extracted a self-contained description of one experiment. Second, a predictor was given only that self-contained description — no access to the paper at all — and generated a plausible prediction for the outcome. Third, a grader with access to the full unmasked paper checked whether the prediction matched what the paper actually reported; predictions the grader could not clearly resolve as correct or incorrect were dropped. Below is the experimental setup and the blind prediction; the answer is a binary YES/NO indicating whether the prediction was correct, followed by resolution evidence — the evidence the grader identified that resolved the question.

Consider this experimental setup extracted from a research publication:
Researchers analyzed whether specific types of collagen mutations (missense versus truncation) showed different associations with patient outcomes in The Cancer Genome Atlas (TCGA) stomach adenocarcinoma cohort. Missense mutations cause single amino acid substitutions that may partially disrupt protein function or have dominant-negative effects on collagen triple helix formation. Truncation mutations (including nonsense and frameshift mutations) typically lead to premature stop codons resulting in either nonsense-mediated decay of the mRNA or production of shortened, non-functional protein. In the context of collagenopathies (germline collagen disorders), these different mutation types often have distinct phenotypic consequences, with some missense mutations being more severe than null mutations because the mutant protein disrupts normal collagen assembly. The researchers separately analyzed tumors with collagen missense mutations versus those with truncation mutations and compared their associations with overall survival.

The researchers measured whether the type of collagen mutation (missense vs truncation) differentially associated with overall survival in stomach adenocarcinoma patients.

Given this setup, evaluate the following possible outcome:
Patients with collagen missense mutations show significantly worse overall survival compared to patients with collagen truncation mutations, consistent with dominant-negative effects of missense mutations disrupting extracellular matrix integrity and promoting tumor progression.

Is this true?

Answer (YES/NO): NO